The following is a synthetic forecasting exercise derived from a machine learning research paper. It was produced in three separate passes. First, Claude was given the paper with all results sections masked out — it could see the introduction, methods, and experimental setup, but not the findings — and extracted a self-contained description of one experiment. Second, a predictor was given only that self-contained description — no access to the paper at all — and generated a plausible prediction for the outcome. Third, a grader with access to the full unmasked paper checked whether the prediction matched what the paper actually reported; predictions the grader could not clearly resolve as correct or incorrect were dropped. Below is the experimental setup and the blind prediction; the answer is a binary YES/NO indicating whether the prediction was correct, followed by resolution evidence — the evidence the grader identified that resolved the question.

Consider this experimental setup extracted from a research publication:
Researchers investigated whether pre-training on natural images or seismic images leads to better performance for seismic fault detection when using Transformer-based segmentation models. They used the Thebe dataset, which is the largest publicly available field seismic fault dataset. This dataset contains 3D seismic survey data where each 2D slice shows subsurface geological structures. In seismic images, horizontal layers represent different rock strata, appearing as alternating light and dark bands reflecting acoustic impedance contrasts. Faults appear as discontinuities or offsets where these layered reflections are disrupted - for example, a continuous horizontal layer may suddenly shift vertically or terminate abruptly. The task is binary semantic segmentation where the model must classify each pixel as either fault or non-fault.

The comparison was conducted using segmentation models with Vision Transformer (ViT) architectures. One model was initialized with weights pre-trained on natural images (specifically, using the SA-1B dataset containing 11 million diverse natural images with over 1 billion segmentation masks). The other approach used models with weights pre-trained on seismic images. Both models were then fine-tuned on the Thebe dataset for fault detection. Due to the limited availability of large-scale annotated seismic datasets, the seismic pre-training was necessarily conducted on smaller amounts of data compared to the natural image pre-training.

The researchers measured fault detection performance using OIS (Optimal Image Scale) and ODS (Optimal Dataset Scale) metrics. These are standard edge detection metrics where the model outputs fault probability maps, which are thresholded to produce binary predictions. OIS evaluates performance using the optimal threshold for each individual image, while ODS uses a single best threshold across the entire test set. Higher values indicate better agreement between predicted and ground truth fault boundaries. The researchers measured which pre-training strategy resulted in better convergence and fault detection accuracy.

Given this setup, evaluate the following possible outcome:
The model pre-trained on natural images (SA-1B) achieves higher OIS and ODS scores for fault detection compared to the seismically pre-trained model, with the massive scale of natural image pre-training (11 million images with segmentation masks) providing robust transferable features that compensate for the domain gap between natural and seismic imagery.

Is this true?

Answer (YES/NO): YES